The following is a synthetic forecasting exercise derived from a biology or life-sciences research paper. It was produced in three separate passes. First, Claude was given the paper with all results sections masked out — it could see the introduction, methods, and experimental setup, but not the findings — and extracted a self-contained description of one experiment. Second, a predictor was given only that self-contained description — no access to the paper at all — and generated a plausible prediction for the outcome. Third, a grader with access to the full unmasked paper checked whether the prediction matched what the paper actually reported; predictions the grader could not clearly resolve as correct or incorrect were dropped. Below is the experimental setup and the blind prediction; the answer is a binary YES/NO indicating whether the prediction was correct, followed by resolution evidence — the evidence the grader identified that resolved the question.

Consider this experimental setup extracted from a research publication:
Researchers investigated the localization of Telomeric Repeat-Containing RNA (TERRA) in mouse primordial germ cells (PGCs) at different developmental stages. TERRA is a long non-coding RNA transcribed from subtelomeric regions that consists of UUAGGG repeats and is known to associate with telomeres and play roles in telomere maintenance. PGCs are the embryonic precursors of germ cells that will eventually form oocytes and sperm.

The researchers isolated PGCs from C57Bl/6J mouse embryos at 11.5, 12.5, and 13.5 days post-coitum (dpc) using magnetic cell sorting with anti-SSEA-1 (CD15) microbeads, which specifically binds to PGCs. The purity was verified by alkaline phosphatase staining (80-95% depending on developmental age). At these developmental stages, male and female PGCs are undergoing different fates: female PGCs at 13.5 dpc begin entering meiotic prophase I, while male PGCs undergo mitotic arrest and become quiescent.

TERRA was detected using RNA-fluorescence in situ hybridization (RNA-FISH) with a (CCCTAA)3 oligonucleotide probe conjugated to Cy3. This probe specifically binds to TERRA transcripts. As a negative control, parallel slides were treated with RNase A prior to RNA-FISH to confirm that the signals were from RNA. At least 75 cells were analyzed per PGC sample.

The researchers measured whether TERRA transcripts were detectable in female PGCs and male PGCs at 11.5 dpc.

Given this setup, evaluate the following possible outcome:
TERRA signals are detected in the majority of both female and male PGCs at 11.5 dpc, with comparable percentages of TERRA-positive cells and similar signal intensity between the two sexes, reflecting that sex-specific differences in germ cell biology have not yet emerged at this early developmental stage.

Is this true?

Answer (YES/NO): NO